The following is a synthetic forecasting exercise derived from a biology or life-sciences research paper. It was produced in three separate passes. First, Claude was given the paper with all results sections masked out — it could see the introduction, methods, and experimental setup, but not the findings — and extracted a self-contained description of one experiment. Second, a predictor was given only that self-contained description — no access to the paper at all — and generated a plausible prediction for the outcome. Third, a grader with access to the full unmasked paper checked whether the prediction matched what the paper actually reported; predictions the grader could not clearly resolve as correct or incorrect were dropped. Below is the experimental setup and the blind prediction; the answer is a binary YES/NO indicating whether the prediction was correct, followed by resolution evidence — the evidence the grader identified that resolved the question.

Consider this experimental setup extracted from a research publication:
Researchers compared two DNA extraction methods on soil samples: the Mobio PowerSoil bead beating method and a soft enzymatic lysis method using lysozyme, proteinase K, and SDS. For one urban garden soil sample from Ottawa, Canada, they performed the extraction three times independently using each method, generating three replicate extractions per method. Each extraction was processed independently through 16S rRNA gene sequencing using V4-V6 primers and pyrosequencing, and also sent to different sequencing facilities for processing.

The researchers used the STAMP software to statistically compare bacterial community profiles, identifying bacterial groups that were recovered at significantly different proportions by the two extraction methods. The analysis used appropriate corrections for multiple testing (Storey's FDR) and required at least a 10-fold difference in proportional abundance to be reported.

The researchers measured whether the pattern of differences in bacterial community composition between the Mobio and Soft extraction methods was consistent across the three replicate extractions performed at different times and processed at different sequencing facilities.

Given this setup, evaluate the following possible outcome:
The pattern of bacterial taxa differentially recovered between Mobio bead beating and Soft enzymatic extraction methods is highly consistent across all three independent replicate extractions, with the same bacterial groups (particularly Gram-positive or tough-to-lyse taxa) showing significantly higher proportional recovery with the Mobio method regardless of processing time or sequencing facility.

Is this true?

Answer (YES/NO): NO